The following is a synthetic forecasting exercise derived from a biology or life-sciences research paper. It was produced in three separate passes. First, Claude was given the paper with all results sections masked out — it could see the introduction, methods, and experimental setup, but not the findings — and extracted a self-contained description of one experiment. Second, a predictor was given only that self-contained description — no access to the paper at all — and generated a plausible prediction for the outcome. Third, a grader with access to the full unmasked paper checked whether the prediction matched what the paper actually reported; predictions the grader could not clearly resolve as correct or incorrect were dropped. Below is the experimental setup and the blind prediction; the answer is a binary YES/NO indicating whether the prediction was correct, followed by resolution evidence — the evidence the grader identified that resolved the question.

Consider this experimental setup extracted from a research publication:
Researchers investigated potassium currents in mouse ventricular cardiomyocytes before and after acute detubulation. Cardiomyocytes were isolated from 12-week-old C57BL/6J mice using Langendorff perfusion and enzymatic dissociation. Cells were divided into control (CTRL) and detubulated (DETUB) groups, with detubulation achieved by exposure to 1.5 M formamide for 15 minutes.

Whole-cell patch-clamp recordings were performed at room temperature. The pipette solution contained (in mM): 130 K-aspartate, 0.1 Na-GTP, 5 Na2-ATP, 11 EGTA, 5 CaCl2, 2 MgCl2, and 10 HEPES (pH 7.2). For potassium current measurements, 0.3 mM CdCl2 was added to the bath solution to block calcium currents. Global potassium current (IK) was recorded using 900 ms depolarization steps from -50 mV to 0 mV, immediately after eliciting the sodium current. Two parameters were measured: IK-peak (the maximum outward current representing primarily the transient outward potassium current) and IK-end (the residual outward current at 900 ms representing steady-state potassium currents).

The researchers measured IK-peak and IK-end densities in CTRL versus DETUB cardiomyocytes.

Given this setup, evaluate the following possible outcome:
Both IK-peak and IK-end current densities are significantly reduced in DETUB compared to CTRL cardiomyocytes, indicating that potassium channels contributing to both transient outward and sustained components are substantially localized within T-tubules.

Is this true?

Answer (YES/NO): NO